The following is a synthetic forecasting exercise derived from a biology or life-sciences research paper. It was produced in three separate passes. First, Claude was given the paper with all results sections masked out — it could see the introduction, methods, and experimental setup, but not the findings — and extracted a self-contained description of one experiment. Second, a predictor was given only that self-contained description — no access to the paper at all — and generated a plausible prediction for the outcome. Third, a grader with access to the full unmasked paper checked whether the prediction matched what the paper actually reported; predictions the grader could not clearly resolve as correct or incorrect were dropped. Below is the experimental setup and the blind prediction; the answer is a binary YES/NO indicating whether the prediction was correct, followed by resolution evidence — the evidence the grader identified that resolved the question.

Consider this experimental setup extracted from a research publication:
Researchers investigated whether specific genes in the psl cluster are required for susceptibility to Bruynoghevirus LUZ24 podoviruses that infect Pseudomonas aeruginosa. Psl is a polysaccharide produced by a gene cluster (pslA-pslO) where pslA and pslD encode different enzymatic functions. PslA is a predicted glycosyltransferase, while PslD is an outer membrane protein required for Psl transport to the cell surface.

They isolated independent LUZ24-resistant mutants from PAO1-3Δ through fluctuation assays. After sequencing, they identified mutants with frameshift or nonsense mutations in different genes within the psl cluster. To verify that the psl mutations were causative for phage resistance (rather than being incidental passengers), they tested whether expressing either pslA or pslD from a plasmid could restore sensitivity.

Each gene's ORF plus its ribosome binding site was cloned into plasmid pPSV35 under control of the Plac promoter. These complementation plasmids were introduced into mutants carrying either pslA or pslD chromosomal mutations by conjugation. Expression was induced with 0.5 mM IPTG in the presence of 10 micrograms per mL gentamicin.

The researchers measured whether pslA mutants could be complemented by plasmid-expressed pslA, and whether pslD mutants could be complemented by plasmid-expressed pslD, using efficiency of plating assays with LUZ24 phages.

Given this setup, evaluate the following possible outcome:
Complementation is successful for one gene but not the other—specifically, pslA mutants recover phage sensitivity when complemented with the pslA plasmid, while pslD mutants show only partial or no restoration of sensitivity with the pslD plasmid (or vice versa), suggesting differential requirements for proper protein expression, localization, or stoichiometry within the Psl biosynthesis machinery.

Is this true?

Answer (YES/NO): NO